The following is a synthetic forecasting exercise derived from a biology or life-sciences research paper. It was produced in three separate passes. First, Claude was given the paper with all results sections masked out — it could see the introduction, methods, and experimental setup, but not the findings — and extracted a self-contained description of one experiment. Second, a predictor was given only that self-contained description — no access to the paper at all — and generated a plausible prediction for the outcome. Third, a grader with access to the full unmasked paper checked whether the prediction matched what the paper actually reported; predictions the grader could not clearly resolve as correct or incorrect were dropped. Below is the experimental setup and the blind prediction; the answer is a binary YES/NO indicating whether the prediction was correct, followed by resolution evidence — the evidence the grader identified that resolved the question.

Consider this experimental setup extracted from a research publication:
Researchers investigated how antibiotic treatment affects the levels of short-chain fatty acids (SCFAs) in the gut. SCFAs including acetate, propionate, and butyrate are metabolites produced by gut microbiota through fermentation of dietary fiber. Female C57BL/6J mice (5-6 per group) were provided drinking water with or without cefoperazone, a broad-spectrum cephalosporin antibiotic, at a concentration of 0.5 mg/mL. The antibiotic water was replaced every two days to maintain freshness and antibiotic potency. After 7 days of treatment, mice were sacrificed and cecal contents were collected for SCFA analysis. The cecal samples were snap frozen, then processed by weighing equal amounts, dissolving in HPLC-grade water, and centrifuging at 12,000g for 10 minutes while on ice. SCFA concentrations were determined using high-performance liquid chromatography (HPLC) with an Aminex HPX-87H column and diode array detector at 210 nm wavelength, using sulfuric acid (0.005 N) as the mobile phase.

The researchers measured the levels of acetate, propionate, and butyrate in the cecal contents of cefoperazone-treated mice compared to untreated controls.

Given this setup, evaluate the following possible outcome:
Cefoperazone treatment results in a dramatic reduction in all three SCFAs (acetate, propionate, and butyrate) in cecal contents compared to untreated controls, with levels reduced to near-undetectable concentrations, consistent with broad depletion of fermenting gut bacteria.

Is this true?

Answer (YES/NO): NO